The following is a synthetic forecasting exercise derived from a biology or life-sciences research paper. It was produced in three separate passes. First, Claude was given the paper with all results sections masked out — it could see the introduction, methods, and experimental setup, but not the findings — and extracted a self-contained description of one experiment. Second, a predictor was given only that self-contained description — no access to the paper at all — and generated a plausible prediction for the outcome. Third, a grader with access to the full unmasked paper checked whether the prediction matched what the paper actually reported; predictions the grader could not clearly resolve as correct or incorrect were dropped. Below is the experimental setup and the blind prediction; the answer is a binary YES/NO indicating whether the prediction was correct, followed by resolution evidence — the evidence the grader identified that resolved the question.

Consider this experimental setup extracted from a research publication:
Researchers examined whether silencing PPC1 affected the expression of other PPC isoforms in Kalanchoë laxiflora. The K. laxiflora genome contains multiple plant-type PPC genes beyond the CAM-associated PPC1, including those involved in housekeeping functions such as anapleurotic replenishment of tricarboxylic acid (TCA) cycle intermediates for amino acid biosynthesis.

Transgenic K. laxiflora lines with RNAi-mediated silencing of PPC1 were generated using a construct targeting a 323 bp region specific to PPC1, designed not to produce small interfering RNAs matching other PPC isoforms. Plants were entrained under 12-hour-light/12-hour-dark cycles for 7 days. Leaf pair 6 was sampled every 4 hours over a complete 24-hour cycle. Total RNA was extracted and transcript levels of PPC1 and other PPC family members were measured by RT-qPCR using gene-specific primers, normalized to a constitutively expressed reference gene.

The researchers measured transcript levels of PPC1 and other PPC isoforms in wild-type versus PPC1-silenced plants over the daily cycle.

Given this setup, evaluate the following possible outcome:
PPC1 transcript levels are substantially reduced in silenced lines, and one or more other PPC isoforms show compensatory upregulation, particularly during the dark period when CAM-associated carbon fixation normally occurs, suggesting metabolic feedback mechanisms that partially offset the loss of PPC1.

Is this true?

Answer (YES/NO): NO